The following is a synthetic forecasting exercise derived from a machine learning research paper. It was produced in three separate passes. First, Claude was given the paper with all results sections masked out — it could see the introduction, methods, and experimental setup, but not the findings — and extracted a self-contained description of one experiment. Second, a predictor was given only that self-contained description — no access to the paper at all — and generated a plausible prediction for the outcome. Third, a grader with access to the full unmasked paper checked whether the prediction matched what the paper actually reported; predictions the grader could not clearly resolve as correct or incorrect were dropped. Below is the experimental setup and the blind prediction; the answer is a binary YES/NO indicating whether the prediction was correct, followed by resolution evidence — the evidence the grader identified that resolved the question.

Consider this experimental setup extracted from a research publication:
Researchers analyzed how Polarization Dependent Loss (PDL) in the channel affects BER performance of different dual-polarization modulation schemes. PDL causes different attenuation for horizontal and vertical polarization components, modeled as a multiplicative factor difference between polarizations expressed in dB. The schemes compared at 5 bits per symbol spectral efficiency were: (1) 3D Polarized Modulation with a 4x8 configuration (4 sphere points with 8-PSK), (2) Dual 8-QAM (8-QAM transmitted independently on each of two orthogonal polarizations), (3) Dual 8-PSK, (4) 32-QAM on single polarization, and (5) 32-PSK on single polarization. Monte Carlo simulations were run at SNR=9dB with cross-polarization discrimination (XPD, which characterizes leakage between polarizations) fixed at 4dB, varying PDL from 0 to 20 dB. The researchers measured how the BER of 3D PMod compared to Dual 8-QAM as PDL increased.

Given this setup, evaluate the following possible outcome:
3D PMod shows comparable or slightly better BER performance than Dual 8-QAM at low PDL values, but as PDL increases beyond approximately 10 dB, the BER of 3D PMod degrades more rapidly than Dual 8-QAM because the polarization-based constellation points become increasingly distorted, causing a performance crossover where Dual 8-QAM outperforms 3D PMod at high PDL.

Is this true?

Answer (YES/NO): NO